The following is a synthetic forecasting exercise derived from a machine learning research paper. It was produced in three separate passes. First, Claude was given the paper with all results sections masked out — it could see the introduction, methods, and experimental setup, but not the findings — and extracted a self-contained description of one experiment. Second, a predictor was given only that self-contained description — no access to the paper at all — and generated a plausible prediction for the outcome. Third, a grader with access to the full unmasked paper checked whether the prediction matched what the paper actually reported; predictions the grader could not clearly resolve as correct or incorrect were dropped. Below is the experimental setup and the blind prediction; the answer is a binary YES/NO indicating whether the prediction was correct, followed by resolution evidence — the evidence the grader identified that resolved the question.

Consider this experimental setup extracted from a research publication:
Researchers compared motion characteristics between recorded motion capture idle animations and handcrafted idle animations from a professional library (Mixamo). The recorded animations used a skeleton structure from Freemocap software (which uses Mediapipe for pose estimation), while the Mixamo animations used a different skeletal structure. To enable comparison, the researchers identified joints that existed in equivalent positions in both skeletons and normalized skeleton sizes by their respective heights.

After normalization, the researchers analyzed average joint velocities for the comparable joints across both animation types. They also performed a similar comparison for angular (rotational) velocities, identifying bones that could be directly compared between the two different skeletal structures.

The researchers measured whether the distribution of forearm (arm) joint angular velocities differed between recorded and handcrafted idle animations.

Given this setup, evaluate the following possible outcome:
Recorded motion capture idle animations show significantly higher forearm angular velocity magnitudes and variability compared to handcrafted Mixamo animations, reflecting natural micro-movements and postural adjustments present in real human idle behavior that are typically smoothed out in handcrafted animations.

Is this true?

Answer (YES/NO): NO